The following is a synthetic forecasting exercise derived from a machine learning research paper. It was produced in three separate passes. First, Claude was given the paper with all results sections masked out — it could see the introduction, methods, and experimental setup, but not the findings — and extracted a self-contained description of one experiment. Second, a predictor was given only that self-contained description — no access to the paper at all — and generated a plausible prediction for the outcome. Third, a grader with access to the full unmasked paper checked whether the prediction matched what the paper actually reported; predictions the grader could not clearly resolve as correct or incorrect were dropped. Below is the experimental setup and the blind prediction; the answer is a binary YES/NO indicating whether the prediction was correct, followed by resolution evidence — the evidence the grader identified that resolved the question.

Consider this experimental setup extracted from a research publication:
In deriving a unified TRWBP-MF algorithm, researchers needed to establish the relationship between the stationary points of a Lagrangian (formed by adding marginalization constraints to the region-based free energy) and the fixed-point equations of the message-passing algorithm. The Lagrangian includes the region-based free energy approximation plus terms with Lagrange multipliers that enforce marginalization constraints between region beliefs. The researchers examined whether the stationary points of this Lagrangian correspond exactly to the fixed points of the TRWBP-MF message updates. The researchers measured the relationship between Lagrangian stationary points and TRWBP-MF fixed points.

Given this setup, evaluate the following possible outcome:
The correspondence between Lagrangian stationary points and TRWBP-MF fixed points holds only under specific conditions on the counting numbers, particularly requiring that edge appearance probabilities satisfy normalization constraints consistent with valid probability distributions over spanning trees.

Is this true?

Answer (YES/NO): NO